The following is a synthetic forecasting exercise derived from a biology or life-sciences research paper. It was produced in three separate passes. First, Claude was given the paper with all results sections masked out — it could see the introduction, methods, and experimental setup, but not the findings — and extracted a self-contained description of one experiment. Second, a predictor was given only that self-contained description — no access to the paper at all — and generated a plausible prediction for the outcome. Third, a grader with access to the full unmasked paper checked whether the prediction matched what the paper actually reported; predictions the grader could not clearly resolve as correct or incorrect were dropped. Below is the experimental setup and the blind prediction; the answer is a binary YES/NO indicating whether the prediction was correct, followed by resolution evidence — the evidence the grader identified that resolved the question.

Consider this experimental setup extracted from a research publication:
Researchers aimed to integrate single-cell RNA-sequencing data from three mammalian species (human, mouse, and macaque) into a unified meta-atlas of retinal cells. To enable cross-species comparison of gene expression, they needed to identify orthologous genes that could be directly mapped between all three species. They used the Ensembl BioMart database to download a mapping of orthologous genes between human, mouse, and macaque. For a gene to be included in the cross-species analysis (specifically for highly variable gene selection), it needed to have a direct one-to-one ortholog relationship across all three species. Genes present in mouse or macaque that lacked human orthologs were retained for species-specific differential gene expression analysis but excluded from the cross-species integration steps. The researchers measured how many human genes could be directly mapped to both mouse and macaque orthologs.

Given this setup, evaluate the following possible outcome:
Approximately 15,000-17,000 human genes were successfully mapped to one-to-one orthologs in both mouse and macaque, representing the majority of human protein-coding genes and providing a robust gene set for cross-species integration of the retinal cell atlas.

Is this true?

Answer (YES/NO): YES